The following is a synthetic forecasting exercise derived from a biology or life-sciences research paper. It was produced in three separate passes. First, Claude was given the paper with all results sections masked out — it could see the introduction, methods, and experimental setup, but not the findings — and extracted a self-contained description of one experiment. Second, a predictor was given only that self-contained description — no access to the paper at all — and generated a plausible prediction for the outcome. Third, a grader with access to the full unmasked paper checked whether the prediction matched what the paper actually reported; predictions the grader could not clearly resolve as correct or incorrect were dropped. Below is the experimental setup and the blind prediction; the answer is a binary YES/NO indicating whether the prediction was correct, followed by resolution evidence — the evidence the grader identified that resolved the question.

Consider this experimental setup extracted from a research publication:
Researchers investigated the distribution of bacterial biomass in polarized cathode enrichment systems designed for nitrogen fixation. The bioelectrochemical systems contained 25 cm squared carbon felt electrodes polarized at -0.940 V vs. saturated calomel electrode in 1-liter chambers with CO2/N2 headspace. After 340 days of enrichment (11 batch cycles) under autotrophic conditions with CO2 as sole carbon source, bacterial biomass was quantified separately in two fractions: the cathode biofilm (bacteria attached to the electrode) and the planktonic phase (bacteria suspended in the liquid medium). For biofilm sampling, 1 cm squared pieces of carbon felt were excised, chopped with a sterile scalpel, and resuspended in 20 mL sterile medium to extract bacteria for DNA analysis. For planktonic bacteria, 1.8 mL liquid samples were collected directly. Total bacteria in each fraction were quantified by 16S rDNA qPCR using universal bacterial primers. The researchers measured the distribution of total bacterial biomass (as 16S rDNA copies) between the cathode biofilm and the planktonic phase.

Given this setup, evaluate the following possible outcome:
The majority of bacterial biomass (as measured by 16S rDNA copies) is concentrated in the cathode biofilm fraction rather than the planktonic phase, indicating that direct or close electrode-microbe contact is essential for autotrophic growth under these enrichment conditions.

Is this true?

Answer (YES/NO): YES